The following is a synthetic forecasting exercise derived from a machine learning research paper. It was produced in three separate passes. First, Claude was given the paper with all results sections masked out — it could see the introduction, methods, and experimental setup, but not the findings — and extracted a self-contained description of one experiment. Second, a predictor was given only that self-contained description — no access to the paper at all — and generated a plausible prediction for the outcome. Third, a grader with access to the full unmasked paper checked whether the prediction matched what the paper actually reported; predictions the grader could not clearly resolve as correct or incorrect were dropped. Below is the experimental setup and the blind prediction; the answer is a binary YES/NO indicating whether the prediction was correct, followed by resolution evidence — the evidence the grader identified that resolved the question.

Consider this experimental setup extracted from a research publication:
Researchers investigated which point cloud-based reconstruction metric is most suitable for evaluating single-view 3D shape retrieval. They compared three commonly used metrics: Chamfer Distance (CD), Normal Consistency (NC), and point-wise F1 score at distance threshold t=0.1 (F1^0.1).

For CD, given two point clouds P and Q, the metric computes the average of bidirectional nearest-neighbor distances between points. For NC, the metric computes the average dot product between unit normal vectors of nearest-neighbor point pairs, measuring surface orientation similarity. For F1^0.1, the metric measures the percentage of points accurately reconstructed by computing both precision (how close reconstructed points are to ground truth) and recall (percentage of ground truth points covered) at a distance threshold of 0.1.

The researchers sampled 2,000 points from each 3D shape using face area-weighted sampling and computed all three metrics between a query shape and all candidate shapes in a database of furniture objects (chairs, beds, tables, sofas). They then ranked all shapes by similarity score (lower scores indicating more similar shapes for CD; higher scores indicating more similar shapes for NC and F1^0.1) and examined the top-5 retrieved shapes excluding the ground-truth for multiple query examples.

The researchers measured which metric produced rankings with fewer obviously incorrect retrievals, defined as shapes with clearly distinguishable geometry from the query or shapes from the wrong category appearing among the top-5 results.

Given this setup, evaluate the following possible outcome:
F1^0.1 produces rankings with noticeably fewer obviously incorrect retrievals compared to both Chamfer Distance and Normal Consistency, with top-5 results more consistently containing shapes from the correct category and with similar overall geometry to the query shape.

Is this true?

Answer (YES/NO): NO